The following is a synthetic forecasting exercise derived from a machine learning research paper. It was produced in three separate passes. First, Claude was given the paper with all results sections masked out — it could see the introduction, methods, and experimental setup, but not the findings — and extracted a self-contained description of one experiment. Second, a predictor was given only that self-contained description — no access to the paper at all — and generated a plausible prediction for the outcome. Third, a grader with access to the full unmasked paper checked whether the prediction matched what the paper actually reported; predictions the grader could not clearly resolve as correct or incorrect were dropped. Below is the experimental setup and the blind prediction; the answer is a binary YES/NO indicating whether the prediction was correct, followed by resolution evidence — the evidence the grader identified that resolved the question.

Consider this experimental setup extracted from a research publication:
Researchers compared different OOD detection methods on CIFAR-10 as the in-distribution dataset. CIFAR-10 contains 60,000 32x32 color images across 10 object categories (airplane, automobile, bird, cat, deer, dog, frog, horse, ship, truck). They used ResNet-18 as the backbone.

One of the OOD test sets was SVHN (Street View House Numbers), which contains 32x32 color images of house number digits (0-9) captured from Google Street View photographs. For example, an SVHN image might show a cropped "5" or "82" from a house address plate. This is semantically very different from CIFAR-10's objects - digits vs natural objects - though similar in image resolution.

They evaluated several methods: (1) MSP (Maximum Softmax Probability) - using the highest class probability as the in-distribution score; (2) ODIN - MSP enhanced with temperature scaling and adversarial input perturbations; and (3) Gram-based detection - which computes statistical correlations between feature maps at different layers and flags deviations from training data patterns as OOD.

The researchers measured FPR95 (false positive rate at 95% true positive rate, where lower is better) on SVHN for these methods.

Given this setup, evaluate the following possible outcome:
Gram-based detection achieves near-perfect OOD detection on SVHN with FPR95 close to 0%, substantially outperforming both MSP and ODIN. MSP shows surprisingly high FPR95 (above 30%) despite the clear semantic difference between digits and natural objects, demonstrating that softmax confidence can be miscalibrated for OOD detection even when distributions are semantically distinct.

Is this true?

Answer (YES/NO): YES